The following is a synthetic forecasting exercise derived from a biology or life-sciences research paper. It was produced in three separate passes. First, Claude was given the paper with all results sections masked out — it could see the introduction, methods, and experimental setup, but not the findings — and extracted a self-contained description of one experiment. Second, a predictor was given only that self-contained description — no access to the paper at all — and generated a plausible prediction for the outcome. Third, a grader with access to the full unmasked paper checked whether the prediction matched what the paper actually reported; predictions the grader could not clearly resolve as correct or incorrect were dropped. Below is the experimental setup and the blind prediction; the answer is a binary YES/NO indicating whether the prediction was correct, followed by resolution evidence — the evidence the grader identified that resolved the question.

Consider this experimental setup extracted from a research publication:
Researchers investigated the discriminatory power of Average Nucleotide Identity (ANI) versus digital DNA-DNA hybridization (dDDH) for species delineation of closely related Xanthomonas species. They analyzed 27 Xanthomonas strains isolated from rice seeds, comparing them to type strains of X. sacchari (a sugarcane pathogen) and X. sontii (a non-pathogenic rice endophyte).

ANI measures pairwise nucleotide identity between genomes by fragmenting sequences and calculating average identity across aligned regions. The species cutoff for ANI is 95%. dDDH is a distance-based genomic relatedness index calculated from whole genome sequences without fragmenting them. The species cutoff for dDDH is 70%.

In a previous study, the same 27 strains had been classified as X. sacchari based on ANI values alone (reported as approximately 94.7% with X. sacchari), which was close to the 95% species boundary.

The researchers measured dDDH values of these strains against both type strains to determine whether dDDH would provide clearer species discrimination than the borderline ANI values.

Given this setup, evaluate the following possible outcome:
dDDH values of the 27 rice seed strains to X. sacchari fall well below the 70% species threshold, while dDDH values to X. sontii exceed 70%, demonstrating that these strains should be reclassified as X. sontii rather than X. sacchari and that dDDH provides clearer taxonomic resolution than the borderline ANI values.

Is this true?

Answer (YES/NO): YES